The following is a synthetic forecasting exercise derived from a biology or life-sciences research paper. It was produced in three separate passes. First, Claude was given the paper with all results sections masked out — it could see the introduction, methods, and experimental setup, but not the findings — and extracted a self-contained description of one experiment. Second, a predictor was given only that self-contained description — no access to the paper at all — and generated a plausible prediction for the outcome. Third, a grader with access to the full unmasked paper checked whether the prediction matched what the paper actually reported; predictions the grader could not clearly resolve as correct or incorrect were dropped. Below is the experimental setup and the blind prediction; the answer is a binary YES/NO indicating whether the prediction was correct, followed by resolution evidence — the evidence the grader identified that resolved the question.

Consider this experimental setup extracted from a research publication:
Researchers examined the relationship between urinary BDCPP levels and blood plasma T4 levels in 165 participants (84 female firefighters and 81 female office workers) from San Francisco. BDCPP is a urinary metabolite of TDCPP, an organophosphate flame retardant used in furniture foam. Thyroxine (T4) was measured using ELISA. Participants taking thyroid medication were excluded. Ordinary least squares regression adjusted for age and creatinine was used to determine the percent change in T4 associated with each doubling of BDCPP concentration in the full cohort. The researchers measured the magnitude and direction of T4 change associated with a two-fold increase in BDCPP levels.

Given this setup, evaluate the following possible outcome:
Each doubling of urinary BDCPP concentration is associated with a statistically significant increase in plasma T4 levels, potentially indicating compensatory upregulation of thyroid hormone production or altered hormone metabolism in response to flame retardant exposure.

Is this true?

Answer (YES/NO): NO